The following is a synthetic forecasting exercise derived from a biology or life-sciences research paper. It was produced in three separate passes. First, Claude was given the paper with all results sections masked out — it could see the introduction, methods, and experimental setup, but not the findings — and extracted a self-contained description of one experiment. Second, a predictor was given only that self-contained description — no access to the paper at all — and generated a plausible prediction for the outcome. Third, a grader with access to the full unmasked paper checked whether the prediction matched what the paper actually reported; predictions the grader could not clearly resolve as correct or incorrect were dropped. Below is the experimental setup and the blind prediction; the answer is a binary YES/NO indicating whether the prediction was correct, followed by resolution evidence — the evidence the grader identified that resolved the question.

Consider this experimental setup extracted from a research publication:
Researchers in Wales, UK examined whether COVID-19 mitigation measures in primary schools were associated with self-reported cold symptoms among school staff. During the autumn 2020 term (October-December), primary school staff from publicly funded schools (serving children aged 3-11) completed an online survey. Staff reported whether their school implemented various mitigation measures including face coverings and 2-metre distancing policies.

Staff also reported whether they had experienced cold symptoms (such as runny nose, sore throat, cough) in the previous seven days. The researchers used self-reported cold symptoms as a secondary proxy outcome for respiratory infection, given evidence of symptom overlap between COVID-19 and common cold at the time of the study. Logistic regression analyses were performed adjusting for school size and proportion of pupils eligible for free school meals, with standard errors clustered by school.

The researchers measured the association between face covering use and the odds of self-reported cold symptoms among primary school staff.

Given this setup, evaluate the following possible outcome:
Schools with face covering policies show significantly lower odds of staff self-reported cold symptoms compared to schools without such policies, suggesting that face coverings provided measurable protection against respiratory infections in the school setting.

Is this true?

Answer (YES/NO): NO